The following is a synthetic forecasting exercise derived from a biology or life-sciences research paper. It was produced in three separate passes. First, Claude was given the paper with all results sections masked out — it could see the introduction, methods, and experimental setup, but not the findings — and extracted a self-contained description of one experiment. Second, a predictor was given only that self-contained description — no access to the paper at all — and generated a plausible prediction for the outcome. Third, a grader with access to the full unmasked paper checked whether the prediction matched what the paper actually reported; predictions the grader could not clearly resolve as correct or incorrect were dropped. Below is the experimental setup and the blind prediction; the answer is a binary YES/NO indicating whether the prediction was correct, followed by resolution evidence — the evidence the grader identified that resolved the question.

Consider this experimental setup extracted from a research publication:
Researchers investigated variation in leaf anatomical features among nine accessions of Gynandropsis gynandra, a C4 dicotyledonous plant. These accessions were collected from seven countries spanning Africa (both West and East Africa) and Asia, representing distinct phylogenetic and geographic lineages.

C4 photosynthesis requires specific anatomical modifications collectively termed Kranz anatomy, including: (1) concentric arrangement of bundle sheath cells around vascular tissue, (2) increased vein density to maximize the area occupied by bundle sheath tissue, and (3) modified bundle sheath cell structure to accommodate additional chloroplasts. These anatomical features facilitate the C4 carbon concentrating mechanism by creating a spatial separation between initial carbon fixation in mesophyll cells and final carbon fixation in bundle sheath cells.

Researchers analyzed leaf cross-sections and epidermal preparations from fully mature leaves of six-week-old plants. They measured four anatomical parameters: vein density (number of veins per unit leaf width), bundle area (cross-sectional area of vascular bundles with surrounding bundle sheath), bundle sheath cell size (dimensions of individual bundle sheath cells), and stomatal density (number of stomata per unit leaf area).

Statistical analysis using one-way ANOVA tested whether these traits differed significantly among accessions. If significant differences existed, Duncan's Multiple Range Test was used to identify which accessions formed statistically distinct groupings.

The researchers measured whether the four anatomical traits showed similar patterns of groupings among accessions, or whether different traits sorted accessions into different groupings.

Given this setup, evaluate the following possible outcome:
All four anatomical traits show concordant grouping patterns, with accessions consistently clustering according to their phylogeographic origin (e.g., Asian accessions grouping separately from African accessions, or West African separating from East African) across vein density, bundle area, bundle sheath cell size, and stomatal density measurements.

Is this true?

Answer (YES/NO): NO